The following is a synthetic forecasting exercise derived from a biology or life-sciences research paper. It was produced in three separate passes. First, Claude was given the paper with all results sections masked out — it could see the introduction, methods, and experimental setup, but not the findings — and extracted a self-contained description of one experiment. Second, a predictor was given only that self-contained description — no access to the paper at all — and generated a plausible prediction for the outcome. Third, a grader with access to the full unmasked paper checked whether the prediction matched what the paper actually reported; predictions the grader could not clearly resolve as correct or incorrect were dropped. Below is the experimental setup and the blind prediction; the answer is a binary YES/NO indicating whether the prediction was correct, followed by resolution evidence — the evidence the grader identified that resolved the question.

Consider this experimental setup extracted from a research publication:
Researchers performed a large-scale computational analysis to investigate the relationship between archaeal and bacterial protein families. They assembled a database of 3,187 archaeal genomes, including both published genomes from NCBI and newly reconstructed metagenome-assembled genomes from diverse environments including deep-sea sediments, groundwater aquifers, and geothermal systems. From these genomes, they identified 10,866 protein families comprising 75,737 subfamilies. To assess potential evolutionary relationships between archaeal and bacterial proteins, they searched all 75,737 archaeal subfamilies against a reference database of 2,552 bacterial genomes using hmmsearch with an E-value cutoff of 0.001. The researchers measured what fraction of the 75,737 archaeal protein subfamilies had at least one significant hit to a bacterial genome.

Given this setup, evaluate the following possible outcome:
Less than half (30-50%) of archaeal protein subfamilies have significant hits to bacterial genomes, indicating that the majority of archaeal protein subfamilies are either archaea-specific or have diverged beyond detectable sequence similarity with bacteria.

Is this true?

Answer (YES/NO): NO